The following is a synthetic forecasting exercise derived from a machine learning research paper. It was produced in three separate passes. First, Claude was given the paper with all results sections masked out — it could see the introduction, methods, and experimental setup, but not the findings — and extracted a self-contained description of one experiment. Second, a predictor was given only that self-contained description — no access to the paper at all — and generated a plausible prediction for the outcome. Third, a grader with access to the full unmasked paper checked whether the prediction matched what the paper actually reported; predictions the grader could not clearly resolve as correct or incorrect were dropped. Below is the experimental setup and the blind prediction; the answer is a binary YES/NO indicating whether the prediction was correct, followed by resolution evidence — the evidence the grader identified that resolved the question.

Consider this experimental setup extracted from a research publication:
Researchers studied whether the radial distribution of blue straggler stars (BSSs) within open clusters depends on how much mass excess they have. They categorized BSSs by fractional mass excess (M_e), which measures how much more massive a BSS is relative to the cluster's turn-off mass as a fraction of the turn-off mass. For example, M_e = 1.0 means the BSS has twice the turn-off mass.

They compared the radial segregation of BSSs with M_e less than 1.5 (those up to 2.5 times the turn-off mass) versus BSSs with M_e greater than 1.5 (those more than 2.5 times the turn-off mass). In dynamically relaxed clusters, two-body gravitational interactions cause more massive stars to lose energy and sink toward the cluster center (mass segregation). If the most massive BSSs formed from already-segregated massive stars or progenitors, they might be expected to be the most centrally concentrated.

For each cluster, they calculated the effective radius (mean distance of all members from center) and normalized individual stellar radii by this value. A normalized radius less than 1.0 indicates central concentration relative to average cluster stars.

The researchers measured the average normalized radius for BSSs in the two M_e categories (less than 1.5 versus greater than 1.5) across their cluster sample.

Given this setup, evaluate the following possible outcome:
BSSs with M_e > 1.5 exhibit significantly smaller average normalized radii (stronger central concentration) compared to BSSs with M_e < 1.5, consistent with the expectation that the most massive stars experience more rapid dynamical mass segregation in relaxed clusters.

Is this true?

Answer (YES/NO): NO